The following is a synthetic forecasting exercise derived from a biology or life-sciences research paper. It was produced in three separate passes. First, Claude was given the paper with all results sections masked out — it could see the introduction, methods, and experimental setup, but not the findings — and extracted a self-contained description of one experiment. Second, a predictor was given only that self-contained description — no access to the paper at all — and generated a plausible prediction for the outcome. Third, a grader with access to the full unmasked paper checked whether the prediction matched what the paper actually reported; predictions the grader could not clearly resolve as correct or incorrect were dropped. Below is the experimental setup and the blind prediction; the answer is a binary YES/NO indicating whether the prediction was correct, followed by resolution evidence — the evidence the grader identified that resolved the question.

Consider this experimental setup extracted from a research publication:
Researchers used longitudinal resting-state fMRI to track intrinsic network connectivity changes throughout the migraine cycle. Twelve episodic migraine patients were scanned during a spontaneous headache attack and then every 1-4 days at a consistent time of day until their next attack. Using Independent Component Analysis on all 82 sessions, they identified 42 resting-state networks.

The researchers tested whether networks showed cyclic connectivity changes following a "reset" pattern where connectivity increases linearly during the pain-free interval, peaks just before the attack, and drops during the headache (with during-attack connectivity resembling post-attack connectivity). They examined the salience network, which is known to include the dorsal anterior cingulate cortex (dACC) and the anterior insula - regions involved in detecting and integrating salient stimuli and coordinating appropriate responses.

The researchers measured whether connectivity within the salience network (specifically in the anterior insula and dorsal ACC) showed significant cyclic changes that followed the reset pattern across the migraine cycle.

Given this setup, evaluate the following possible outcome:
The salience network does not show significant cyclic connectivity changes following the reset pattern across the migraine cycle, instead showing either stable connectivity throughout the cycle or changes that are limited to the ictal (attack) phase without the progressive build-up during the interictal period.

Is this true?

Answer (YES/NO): NO